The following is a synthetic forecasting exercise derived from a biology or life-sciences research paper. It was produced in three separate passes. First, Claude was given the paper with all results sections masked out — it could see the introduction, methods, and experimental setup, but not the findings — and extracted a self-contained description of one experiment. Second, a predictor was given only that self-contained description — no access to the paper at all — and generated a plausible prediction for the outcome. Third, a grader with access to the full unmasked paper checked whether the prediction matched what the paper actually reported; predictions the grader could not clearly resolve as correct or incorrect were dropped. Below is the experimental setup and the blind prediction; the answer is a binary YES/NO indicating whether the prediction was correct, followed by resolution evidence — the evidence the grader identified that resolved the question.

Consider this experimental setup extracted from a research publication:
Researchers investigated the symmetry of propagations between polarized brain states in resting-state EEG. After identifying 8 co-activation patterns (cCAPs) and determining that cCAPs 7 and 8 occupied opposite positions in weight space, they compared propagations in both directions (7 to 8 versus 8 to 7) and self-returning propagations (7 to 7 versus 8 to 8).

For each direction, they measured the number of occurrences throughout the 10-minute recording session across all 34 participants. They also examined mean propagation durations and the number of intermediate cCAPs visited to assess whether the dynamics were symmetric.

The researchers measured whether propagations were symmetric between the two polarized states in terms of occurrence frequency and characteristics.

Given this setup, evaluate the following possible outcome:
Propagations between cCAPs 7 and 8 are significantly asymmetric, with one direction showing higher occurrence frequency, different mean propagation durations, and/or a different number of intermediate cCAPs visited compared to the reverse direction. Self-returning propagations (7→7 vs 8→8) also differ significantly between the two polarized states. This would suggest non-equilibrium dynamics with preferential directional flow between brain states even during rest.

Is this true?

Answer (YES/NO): NO